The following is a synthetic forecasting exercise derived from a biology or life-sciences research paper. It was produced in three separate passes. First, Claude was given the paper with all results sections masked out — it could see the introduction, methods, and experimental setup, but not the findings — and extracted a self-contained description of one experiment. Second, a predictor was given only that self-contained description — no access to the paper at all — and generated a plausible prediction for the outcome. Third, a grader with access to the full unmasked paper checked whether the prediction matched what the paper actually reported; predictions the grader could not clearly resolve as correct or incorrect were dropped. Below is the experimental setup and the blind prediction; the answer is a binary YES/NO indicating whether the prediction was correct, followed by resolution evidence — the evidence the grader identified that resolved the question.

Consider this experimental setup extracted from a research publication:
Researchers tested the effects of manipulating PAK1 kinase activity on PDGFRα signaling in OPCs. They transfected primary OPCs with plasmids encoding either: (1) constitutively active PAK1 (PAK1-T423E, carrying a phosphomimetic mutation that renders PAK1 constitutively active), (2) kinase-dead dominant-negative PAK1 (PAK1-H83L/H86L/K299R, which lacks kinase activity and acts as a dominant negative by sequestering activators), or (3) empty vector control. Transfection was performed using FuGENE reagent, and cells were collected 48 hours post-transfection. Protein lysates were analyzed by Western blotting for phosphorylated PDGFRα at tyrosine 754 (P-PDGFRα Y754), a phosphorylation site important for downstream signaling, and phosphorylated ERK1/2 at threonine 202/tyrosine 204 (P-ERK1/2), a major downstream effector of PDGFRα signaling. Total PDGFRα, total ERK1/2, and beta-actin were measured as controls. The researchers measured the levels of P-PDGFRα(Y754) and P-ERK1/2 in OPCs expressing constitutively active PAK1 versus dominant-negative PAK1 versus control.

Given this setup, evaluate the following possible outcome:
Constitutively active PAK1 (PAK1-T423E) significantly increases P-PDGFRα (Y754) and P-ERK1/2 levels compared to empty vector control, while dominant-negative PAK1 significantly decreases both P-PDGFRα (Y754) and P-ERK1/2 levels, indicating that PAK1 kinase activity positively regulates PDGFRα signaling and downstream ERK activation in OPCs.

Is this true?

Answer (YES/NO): NO